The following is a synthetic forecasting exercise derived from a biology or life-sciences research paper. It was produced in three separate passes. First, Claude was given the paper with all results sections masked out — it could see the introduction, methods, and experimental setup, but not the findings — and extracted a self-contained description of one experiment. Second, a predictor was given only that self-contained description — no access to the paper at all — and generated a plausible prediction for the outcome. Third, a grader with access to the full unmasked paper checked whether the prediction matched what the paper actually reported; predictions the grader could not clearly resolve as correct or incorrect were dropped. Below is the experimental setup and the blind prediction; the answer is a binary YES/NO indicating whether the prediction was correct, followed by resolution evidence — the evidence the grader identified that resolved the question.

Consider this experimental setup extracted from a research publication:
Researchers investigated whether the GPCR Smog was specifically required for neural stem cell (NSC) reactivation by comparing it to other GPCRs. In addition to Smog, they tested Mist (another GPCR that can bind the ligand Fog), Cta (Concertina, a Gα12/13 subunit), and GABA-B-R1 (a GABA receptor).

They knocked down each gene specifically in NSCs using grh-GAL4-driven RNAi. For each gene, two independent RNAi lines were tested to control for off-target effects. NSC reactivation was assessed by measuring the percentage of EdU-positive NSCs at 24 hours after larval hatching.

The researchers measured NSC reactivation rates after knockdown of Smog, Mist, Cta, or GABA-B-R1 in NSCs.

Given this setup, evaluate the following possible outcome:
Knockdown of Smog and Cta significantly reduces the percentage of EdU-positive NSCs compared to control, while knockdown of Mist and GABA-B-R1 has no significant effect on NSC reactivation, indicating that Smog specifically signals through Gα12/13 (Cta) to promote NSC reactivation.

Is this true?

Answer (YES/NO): NO